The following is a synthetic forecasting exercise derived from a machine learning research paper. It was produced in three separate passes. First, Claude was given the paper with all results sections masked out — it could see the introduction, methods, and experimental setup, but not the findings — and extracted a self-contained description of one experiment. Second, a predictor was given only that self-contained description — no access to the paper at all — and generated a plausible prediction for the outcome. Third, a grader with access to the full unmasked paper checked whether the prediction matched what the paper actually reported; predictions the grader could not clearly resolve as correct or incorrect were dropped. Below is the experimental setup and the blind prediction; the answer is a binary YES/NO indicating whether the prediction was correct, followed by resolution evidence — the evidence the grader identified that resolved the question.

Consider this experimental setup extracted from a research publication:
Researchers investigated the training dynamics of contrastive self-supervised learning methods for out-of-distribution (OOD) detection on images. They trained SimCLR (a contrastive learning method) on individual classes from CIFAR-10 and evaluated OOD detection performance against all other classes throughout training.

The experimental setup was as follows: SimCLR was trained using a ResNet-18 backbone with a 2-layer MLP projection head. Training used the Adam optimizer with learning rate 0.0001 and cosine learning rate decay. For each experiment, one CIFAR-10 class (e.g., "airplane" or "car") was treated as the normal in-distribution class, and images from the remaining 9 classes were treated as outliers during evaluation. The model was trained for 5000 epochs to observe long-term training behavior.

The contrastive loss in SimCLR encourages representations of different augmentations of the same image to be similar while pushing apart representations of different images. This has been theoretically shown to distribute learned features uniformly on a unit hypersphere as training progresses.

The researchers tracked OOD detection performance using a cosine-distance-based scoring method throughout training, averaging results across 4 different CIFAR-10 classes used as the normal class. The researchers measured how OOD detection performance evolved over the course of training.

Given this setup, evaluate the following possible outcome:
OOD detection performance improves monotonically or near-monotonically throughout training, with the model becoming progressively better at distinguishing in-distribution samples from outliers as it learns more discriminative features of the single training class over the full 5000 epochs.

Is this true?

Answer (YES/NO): NO